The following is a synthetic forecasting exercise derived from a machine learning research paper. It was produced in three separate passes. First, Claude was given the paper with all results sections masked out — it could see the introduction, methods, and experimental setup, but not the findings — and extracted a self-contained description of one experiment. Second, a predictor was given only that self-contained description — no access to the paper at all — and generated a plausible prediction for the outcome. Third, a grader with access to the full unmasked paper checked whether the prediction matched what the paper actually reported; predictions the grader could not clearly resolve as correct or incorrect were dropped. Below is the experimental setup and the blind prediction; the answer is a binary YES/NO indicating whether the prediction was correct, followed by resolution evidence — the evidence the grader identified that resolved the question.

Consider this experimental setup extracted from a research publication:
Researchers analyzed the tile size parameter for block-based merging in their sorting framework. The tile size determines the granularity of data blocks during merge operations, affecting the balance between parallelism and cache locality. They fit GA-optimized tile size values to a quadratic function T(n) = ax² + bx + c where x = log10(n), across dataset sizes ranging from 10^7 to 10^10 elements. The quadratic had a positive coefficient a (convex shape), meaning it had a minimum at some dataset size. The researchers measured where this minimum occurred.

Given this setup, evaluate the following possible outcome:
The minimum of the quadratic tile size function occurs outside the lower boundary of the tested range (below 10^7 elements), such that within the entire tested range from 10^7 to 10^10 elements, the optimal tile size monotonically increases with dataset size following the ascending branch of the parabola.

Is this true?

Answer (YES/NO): NO